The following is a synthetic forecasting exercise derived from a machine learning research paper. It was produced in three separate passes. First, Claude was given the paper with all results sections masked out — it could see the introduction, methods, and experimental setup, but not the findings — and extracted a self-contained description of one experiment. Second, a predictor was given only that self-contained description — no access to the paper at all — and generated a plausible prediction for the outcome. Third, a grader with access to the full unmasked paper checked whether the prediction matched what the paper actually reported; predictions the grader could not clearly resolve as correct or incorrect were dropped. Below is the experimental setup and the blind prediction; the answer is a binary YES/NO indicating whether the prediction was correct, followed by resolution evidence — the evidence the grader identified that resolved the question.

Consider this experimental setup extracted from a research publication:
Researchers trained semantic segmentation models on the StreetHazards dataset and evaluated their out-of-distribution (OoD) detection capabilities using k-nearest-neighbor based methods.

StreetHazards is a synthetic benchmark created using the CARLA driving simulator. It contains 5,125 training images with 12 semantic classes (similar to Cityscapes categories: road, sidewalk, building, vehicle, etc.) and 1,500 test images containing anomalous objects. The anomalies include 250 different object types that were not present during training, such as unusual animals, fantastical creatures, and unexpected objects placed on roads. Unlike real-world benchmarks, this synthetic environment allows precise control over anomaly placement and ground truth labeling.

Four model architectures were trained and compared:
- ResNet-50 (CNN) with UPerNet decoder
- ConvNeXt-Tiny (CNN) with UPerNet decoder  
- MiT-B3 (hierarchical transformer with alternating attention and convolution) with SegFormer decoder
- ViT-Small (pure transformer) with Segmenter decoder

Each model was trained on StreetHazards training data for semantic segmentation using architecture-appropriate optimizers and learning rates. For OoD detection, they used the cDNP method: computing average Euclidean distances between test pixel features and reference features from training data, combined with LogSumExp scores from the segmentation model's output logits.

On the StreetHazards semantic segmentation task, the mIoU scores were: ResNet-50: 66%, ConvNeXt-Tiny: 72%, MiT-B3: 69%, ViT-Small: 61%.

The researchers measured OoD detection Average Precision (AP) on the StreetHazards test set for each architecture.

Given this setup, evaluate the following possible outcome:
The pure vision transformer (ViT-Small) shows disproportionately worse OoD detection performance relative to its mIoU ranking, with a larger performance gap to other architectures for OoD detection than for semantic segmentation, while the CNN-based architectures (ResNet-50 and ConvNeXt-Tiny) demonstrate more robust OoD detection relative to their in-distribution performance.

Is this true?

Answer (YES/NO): NO